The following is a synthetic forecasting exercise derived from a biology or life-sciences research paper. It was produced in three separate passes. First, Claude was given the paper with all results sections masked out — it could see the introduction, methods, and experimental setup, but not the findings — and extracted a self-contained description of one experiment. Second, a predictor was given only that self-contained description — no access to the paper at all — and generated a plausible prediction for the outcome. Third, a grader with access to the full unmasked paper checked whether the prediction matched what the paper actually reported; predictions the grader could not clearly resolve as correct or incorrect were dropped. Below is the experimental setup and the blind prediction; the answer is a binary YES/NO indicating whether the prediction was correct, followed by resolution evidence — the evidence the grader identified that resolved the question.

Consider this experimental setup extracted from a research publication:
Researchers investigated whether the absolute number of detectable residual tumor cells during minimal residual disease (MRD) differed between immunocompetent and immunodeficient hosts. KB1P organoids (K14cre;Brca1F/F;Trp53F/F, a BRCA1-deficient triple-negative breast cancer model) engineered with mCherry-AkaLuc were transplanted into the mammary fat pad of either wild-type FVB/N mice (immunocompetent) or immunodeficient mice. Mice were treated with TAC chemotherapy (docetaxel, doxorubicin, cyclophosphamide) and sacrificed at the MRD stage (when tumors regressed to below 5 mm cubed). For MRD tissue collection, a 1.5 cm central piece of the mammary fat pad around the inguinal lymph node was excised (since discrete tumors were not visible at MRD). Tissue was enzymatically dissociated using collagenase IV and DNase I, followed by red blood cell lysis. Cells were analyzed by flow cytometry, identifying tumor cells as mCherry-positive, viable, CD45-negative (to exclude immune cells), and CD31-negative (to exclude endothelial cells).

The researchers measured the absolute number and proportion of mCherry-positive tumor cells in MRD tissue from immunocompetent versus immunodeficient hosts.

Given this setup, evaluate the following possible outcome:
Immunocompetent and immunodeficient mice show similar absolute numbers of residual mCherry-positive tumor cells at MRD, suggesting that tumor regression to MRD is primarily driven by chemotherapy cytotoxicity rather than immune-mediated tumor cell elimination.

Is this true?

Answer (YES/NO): NO